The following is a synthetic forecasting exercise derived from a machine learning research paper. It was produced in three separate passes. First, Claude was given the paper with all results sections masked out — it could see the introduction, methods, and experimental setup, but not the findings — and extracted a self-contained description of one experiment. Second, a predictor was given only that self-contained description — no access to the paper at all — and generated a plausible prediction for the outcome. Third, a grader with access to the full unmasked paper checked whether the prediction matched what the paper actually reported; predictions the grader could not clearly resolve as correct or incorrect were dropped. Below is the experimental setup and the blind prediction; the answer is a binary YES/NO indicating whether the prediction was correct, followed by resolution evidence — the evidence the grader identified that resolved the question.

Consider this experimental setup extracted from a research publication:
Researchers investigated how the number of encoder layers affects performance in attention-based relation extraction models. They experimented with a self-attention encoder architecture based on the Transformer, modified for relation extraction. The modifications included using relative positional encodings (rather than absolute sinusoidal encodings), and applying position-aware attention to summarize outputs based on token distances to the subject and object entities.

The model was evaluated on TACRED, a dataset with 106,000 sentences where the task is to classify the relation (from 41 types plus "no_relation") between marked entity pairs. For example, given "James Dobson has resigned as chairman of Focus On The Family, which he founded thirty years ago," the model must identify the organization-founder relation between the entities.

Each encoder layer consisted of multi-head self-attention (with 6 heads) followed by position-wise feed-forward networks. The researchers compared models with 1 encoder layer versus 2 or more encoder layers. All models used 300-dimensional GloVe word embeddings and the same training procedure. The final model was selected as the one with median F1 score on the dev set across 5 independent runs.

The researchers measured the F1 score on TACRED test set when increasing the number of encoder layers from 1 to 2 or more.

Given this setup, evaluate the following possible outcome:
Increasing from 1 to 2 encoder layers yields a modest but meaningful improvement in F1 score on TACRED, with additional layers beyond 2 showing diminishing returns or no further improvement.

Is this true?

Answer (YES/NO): NO